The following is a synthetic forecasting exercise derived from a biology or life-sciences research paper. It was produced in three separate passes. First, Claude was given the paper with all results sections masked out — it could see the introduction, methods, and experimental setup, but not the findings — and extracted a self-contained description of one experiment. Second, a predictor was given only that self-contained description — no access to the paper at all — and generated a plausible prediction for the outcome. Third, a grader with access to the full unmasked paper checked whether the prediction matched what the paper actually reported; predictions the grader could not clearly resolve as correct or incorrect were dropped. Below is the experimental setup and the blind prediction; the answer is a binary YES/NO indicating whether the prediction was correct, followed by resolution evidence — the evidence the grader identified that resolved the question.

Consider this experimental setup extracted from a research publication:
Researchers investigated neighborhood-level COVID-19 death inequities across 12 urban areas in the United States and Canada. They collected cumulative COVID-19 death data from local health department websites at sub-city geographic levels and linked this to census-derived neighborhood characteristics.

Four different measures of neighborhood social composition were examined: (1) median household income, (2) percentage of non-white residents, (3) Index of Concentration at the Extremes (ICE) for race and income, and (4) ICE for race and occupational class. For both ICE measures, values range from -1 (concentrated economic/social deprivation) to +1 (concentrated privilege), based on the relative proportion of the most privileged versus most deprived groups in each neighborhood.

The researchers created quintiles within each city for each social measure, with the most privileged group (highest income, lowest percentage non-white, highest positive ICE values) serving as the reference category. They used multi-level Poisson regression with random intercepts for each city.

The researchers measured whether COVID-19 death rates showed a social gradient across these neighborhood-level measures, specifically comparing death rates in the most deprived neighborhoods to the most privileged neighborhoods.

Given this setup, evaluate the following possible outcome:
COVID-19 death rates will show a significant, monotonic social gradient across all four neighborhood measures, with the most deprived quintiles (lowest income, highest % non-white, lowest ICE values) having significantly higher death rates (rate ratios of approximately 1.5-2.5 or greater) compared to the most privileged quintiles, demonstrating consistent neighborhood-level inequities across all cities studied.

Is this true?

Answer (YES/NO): YES